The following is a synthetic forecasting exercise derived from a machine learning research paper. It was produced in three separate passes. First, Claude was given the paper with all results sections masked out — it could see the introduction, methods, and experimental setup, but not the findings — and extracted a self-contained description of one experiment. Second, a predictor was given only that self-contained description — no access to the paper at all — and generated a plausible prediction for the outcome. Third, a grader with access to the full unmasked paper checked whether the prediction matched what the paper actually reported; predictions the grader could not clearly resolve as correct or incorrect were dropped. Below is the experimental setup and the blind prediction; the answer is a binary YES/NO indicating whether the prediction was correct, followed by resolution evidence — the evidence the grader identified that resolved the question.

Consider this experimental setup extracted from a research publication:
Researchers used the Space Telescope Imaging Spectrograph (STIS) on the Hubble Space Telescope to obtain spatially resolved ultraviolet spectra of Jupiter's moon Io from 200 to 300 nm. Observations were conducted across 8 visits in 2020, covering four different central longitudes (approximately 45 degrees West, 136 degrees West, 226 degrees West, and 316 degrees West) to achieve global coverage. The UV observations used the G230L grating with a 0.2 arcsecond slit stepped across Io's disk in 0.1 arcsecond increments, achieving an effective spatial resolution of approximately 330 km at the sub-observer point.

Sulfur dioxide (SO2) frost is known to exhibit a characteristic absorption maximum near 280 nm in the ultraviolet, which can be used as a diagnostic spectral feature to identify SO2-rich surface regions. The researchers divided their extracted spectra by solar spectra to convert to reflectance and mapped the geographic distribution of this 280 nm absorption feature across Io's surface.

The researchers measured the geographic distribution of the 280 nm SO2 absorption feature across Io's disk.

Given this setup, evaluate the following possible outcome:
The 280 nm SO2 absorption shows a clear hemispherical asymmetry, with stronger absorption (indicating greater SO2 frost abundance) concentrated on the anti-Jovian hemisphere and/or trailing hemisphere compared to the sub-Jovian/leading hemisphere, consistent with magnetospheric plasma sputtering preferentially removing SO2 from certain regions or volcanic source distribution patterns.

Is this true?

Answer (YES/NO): NO